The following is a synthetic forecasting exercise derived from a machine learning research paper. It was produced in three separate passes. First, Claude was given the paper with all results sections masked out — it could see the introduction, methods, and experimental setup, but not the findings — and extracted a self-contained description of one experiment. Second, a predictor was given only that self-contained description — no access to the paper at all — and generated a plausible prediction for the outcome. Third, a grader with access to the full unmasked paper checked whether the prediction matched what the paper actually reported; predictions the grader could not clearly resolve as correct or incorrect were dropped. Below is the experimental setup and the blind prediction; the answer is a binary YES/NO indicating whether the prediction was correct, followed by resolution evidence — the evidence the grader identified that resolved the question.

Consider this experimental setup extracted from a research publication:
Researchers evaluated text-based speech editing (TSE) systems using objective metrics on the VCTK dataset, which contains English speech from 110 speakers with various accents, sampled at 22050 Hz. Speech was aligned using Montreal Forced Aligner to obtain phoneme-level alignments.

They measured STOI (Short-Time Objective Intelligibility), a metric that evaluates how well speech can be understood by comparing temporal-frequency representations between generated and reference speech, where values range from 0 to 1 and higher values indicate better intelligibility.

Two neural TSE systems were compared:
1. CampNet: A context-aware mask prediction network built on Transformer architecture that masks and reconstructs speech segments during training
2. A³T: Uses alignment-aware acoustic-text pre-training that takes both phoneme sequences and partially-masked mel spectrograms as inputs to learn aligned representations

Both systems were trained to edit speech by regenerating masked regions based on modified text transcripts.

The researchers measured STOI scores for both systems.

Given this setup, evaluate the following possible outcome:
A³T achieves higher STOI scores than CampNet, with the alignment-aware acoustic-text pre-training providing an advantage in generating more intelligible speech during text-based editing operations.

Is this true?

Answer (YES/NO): YES